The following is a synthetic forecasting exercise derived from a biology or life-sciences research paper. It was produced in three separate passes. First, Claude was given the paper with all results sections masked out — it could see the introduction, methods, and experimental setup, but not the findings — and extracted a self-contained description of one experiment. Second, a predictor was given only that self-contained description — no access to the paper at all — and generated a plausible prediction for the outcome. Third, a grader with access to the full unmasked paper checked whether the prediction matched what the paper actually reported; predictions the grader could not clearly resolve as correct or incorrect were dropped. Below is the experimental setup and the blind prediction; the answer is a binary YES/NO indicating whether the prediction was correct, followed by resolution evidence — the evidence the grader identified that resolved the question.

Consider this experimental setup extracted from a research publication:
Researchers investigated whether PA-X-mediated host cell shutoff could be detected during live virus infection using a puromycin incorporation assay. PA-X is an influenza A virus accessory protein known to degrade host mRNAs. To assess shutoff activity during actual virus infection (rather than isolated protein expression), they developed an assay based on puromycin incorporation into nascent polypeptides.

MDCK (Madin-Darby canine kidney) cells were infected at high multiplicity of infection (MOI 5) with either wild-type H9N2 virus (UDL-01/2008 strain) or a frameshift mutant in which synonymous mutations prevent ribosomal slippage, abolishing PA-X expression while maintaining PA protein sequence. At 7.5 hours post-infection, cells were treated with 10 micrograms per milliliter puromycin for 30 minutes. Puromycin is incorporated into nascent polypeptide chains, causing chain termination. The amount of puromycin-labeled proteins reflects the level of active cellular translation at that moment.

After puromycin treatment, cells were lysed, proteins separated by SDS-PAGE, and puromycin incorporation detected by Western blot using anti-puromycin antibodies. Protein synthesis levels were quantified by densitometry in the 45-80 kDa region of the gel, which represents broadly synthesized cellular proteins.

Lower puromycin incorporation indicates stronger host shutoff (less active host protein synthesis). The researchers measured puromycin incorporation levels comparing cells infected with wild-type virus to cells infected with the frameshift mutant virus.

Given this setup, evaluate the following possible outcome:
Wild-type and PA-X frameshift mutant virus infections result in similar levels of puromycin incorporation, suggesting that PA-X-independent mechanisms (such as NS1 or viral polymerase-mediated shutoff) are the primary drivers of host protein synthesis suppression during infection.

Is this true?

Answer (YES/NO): NO